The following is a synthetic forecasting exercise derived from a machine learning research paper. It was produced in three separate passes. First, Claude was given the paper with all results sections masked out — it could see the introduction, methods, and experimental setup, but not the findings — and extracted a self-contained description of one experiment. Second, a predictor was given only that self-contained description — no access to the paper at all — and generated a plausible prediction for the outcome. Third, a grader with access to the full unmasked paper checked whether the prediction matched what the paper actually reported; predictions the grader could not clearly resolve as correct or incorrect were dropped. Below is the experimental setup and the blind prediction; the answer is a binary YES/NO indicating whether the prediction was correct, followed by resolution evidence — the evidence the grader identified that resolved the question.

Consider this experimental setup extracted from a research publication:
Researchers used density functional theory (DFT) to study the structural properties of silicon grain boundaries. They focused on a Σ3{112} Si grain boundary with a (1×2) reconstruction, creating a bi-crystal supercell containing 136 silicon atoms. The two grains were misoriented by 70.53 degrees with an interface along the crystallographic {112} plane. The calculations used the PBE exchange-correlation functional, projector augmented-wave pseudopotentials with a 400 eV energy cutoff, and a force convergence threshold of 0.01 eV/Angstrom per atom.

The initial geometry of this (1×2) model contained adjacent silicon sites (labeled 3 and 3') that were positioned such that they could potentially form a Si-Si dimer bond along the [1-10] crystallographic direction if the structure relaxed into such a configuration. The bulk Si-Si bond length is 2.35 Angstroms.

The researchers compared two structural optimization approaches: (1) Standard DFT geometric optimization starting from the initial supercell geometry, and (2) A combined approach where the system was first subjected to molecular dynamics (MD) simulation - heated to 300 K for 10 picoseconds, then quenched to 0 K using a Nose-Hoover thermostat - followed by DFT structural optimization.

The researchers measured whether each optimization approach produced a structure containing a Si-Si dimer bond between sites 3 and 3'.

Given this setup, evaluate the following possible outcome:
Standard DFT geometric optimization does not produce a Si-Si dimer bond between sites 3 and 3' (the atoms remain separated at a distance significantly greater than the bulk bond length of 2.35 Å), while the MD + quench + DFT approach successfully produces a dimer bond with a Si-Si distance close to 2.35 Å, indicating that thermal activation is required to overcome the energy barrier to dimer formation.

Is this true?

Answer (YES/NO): NO